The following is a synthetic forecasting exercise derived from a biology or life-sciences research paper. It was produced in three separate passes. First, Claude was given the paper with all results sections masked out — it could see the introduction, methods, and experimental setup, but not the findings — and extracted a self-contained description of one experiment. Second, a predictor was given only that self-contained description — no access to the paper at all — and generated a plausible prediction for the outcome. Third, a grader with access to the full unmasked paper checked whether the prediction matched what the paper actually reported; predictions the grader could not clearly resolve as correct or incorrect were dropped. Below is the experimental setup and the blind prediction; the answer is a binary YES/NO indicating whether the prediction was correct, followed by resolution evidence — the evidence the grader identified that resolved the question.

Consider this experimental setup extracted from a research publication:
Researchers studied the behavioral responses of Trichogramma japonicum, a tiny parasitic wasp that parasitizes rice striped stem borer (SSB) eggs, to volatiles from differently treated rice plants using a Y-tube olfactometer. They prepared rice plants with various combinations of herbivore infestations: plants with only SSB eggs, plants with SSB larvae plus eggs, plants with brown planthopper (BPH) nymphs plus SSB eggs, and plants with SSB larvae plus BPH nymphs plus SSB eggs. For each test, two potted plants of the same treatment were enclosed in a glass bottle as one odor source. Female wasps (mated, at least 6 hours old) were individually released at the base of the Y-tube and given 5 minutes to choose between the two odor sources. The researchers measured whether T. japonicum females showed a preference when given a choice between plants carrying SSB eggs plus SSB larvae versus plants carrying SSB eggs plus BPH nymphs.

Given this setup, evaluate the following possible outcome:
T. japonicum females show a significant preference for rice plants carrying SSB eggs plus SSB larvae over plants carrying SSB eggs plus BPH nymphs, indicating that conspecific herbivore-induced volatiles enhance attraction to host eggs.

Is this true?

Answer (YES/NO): YES